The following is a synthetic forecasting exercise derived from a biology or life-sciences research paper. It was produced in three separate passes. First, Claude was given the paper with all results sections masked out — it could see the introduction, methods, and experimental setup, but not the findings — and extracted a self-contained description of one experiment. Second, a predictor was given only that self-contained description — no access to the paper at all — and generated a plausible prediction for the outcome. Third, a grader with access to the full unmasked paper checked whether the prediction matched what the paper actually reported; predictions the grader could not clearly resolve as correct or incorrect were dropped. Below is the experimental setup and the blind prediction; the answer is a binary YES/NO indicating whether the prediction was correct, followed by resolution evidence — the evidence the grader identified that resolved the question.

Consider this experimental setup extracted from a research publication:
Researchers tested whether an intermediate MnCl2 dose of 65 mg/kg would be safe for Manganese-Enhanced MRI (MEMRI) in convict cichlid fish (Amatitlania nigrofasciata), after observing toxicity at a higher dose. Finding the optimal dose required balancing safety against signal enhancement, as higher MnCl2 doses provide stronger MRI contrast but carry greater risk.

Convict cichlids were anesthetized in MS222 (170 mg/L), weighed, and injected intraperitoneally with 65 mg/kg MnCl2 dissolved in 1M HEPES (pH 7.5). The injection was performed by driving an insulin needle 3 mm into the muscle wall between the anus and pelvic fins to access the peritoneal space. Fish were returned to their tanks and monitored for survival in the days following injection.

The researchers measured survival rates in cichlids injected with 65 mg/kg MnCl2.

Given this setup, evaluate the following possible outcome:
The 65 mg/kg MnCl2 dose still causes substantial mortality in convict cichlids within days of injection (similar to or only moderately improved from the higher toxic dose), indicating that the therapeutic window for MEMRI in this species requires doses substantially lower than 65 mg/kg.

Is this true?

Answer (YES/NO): NO